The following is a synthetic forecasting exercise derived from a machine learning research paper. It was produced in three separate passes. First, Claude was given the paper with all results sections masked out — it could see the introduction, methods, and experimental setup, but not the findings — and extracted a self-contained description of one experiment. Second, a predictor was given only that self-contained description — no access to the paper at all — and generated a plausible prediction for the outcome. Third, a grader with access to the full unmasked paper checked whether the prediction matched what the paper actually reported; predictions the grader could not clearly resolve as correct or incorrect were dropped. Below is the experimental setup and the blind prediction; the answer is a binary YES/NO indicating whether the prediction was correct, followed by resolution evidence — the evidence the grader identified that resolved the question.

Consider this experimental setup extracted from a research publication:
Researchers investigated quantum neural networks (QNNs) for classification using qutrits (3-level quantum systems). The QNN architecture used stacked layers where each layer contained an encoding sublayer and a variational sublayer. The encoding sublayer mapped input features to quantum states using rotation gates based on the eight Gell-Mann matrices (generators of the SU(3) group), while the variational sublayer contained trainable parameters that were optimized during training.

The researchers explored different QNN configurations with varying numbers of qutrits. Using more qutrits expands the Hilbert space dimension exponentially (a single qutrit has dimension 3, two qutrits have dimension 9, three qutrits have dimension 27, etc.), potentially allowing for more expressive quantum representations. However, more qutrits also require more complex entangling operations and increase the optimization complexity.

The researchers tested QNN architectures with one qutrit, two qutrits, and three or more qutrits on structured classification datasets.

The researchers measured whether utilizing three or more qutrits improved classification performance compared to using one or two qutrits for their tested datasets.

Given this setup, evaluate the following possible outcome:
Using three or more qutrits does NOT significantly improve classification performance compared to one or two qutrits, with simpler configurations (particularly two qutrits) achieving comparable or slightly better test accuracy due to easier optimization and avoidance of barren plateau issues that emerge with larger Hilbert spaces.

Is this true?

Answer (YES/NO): YES